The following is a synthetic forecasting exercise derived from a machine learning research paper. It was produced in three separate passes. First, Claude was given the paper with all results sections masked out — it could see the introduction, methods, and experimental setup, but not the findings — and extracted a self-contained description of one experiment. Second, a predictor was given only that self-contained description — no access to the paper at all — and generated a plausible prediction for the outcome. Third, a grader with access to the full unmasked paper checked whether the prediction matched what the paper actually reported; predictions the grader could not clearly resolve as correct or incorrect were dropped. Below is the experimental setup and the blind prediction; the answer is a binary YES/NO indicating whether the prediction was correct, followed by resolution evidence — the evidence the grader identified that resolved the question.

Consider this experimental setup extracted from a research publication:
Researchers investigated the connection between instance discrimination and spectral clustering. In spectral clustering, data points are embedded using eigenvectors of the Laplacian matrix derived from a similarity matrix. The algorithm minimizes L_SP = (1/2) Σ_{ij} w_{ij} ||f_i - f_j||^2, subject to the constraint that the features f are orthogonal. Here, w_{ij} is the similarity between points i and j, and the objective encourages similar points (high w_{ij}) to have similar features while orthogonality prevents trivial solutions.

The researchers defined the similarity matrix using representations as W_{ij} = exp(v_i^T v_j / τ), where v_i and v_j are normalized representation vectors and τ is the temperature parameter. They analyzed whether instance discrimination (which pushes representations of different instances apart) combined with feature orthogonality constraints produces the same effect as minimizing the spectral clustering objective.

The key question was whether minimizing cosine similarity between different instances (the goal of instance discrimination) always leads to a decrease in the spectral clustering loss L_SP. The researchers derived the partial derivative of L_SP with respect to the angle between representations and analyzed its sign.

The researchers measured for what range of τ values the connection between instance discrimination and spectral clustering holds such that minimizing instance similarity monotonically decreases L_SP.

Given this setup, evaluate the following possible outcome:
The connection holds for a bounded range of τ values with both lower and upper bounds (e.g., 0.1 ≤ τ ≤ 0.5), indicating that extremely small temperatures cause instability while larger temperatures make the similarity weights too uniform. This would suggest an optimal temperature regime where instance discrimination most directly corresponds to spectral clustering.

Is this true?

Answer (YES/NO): NO